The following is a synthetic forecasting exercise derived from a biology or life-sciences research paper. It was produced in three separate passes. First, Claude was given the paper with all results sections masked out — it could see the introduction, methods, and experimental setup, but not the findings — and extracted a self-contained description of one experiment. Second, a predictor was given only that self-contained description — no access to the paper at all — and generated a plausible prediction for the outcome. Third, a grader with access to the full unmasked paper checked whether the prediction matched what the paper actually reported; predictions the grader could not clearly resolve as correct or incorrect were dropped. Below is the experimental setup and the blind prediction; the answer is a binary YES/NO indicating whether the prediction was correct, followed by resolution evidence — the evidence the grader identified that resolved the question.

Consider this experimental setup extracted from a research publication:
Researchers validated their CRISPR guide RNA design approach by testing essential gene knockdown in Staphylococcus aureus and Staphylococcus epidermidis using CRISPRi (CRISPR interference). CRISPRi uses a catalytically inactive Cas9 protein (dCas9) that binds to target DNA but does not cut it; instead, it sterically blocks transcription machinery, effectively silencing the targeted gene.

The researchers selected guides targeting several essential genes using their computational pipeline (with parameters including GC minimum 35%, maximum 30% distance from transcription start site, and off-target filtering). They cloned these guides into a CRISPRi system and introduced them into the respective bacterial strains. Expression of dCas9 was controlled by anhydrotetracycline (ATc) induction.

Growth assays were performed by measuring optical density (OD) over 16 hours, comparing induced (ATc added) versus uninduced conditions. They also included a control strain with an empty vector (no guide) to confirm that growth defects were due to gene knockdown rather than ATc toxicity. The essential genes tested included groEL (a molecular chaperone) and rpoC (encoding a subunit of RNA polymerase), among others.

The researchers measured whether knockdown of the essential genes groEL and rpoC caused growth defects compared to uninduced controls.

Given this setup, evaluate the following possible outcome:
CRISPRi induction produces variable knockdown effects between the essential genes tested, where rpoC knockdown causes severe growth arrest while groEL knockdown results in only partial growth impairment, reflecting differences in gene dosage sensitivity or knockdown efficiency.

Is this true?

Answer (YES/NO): NO